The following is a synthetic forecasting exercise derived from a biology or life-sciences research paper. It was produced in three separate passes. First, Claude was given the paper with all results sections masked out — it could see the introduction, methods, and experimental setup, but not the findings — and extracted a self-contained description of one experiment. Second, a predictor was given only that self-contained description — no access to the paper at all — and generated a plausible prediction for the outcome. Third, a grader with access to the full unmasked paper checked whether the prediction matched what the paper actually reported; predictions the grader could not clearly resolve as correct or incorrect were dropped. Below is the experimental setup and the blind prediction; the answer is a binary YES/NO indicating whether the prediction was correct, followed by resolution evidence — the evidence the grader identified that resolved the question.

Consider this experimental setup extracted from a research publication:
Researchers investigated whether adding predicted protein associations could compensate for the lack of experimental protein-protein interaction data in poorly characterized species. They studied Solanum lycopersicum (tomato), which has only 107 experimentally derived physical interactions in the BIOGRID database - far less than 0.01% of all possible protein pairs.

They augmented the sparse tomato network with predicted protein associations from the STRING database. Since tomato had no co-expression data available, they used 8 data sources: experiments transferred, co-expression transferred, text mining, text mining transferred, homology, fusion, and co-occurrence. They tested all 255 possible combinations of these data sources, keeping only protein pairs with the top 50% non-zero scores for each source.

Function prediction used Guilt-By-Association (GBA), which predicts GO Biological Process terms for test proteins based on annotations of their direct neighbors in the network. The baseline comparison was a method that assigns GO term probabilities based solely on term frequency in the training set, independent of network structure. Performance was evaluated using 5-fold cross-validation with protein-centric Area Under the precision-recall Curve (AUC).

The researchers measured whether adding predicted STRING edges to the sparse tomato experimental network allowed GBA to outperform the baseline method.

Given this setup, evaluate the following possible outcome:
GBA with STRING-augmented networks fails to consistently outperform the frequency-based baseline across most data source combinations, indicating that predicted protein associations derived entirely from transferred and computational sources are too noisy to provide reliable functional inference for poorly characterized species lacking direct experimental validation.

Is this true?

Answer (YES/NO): NO